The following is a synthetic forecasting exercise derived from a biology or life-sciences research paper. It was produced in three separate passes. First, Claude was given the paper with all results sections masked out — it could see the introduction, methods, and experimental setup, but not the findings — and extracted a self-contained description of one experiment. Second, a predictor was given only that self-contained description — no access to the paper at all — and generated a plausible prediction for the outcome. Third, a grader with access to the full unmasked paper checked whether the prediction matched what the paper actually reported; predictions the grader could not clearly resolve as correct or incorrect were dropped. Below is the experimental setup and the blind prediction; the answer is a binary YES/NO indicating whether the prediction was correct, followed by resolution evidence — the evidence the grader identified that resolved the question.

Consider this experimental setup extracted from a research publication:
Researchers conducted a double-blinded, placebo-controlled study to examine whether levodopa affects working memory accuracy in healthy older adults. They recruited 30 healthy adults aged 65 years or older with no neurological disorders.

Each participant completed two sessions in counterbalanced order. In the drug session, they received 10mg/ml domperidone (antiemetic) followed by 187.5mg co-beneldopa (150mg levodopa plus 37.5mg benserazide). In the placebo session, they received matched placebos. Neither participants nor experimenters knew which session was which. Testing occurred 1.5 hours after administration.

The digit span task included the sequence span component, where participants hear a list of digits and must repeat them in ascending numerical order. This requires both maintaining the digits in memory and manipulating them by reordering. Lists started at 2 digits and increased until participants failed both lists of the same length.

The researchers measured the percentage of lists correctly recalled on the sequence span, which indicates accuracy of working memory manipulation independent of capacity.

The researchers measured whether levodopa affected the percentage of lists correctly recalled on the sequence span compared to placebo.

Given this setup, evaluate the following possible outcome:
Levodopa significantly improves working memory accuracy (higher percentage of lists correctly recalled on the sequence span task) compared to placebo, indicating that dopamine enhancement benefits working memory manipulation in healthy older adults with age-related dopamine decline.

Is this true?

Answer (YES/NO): NO